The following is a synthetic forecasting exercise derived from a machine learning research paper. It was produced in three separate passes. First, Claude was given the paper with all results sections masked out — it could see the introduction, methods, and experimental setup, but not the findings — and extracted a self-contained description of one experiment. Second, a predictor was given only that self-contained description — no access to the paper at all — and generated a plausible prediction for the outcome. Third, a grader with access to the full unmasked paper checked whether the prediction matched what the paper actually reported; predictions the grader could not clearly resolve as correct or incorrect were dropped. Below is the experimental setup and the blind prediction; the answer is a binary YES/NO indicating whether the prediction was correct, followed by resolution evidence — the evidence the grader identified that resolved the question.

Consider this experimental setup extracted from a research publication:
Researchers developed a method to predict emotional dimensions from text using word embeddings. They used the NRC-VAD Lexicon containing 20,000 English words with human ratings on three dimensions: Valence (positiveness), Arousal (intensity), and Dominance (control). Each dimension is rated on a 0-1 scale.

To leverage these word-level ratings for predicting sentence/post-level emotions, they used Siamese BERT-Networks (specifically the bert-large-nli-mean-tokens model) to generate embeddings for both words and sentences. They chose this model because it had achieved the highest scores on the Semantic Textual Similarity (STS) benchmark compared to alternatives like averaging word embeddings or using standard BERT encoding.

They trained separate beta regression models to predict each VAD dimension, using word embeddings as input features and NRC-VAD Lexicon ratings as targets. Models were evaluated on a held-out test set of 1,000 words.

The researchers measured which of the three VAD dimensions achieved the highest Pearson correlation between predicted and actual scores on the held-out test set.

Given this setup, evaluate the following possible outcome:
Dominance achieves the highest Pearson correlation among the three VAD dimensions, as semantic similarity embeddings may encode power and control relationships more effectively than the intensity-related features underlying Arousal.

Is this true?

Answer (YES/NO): NO